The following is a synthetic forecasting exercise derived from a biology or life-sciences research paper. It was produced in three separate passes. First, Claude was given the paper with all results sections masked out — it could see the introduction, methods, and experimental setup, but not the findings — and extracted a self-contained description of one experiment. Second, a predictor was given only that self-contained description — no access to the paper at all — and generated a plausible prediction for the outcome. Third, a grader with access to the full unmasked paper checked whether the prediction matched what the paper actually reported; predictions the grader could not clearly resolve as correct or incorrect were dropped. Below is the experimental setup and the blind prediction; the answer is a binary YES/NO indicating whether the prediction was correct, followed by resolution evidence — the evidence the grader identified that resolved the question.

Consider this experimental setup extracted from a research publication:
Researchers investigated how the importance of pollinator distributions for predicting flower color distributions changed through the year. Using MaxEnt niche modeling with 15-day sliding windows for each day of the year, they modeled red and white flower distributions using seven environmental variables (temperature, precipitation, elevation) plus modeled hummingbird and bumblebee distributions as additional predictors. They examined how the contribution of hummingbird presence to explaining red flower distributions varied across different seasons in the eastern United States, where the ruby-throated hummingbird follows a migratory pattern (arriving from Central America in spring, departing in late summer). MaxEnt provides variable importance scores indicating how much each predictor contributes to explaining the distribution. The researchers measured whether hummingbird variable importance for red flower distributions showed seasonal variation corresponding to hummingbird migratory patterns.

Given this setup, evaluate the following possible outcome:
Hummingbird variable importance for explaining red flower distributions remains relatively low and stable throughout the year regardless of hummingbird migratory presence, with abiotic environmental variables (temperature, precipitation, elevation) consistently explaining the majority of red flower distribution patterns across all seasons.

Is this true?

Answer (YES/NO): NO